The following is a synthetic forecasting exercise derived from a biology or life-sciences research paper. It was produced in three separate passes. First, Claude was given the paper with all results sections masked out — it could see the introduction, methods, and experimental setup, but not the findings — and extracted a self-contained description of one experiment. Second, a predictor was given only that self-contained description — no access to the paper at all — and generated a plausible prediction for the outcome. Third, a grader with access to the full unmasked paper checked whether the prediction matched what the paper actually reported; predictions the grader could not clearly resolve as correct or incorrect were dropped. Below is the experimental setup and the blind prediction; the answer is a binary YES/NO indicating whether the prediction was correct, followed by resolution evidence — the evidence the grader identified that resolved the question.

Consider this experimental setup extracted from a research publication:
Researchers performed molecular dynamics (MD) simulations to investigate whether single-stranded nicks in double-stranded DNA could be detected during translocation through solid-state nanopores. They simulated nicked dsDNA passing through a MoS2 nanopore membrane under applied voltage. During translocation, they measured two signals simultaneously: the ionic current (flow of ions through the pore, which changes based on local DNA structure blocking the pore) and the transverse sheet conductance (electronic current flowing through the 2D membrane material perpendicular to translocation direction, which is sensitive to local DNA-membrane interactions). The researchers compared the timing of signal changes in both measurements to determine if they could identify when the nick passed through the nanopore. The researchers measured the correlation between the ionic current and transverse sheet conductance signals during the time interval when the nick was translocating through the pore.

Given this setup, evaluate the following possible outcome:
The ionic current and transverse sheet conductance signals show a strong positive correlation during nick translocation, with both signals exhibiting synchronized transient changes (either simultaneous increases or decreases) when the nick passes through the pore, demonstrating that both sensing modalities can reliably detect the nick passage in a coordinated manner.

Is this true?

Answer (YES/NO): NO